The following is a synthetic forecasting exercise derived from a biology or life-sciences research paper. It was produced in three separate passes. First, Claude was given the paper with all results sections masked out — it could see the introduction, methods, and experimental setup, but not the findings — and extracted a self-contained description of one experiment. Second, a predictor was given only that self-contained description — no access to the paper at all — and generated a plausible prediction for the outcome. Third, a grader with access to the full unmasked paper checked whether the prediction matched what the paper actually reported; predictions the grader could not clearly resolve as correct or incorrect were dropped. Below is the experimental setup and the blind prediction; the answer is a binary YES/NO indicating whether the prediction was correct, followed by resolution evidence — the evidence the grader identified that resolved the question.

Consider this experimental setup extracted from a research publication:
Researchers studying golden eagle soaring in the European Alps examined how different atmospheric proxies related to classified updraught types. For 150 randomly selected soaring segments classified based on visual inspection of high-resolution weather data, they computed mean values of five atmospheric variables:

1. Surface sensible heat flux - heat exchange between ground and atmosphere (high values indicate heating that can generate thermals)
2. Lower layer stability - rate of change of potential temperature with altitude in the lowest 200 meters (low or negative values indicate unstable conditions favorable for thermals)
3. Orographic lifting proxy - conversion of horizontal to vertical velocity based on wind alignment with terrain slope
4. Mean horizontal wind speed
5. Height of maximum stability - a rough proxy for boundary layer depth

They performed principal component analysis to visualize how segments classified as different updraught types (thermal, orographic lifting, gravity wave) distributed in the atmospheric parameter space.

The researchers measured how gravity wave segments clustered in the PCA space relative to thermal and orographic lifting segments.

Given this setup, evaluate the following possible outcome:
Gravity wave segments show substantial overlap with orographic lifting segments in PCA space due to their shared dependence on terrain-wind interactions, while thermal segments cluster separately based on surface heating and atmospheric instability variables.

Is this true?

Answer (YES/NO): NO